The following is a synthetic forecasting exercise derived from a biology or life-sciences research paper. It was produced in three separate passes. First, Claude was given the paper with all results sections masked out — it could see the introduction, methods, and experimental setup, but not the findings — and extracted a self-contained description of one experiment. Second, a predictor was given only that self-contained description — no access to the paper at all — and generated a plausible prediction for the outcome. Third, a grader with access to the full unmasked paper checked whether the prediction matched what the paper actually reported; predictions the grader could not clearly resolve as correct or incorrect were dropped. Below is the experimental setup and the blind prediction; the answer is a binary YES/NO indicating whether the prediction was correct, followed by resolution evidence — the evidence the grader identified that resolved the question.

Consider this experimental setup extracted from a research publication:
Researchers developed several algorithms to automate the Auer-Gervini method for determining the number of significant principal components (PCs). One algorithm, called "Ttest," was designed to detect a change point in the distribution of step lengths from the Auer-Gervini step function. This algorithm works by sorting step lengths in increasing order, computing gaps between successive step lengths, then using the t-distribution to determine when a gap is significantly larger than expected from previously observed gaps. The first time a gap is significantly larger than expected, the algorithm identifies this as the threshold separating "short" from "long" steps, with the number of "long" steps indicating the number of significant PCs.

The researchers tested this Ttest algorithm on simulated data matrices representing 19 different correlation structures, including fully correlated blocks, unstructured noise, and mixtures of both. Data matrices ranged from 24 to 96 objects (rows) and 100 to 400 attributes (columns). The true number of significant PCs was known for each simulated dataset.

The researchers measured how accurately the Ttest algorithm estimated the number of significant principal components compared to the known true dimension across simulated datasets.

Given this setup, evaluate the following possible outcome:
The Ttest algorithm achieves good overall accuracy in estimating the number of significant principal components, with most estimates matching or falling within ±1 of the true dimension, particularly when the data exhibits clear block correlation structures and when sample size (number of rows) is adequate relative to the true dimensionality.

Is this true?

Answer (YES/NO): NO